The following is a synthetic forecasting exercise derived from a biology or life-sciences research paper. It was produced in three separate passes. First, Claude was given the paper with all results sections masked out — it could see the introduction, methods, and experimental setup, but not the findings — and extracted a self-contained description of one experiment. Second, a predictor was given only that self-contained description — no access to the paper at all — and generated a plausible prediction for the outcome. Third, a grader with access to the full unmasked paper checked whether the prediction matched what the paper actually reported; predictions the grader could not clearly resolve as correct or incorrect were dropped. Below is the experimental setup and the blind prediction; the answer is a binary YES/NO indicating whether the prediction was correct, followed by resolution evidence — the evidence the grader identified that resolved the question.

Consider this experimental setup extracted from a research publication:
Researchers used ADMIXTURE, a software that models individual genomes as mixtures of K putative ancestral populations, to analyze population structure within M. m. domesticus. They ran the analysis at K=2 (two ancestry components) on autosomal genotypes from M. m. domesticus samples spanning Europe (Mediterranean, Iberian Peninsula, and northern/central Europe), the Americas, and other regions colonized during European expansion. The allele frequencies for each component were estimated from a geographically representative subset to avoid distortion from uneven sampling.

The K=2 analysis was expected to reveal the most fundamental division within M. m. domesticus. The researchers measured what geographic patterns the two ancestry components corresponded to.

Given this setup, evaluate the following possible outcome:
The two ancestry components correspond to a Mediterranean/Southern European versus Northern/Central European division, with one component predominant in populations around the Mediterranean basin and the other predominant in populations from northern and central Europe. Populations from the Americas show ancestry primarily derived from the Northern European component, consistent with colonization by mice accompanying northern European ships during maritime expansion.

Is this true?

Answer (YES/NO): YES